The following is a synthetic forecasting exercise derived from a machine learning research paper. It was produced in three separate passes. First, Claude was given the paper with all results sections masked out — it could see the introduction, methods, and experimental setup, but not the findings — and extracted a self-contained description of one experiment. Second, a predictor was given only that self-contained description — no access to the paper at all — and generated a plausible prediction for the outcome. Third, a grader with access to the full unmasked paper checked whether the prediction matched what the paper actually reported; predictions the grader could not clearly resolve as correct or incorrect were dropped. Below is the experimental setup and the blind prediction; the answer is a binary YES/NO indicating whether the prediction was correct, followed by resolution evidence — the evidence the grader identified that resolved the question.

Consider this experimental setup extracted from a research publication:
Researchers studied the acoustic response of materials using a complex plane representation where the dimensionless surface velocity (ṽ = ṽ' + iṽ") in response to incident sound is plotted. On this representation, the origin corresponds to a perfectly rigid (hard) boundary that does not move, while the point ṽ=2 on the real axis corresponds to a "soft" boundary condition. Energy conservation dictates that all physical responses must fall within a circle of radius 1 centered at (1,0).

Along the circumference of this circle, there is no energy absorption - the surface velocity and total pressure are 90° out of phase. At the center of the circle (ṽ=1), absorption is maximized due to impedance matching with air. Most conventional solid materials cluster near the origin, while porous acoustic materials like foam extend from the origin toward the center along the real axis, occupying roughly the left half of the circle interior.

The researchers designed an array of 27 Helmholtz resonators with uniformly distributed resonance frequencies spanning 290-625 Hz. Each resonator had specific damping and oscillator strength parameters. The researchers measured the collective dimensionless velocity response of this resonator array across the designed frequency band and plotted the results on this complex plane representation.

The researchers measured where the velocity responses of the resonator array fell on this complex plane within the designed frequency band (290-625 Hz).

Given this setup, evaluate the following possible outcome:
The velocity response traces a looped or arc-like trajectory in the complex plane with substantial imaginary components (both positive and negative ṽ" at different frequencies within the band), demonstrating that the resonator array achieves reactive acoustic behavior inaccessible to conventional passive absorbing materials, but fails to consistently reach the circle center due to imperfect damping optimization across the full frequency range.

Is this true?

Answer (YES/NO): NO